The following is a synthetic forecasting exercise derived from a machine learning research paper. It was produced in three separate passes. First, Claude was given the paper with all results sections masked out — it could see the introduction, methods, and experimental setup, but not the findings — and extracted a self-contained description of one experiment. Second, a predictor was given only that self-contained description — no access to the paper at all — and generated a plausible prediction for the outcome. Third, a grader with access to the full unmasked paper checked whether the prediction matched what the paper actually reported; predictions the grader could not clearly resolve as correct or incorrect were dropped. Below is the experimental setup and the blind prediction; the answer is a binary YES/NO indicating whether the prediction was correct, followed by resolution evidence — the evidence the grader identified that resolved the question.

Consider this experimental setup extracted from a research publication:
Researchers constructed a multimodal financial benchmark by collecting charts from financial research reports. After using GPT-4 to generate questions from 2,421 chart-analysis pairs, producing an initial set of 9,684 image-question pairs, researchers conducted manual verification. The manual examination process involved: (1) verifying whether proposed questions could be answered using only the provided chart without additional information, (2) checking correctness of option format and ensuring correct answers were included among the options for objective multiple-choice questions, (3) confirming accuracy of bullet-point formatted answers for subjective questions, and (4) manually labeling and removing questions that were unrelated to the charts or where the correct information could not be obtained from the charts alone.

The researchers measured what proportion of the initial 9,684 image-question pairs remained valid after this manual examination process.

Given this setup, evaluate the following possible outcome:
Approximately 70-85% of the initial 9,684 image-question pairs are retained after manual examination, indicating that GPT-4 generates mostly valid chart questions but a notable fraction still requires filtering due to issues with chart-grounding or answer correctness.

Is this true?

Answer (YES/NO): NO